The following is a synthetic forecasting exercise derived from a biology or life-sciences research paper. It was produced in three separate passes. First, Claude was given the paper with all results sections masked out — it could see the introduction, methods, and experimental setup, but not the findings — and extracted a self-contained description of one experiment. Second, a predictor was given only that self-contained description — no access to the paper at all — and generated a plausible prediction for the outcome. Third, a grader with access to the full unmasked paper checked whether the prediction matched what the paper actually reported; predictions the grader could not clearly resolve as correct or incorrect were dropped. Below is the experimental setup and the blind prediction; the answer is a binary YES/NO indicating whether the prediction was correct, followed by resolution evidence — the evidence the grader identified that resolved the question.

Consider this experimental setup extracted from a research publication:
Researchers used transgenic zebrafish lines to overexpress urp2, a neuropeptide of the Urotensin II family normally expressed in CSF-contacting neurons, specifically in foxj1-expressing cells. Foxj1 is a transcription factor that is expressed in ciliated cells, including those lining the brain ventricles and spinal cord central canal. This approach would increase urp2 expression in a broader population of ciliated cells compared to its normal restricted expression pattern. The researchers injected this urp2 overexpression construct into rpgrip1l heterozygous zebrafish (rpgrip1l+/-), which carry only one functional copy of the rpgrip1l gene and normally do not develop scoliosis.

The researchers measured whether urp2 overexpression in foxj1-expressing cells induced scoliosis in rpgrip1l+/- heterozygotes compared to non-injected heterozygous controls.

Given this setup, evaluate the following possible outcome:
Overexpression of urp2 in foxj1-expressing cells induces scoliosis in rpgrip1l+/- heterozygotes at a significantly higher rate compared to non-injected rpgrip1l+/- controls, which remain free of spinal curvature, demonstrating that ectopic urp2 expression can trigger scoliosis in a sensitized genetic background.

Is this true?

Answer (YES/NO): YES